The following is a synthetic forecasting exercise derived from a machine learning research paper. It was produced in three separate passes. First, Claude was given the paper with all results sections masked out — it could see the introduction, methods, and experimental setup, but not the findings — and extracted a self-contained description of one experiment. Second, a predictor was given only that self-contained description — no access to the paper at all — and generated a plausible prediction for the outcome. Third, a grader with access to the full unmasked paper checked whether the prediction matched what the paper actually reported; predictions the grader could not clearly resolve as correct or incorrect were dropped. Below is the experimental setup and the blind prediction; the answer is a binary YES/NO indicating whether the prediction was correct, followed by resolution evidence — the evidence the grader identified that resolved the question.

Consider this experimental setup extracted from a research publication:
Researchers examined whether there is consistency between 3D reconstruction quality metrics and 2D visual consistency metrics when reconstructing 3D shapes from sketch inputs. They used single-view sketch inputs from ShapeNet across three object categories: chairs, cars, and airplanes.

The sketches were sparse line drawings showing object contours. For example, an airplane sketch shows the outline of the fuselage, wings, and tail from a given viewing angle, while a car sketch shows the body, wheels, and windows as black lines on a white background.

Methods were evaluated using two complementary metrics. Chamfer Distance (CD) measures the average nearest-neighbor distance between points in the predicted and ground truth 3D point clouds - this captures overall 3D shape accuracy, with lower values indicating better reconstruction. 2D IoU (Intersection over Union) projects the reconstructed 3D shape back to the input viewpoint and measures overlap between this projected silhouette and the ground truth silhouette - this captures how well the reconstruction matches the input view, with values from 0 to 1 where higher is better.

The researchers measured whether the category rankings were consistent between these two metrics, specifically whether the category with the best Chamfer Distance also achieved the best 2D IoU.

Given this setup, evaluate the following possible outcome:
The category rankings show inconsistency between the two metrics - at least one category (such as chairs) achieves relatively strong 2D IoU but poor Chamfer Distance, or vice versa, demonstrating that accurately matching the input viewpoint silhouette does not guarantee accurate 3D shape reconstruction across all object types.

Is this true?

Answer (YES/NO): YES